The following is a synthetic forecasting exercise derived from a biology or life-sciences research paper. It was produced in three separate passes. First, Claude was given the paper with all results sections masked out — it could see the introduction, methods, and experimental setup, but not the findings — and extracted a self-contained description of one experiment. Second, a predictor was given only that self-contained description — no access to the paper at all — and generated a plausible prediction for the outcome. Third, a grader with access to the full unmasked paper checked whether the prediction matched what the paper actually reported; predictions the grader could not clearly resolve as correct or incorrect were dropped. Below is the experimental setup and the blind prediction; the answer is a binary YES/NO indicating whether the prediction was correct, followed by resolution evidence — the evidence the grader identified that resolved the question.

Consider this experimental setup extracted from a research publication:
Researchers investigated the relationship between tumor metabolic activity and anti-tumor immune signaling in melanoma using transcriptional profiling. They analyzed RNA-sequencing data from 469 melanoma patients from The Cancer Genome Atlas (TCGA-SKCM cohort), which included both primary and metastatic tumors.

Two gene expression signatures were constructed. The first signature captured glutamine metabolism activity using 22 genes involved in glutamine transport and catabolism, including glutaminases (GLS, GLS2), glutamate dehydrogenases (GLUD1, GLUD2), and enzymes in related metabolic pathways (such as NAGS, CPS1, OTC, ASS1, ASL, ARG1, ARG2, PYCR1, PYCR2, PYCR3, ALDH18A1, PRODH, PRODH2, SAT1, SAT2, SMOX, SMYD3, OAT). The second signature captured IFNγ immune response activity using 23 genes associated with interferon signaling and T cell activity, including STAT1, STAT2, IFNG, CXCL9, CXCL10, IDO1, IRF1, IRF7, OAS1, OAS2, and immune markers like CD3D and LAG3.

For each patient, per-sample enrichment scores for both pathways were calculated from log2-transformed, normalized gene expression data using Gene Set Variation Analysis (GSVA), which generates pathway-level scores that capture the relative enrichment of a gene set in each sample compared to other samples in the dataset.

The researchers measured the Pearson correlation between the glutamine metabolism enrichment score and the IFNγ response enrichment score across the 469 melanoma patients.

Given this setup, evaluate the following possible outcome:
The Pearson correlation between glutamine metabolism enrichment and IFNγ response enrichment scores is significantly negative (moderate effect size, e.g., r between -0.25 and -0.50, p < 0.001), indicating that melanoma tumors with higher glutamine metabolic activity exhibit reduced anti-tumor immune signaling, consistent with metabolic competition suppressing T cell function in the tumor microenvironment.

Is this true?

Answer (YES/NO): YES